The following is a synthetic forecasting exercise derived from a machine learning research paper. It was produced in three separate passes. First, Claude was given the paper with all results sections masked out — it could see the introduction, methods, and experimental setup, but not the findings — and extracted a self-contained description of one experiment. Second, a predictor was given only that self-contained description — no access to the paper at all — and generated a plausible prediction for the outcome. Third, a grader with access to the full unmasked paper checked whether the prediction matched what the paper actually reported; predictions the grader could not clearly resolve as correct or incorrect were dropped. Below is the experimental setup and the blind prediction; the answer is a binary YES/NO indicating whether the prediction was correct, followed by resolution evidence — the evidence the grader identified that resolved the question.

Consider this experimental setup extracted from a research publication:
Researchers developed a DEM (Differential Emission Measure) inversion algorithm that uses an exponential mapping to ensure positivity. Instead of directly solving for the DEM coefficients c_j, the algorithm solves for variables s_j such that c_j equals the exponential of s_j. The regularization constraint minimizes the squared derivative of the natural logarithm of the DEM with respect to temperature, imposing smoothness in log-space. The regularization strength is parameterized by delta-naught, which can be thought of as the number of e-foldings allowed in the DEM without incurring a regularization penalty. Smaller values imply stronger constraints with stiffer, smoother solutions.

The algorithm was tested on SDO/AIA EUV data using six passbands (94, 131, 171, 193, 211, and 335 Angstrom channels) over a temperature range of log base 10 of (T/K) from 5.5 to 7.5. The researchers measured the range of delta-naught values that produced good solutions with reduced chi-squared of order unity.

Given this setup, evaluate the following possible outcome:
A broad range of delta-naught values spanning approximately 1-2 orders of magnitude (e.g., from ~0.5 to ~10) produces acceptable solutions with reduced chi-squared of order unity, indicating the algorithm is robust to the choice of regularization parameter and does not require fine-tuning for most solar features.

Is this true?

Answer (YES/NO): NO